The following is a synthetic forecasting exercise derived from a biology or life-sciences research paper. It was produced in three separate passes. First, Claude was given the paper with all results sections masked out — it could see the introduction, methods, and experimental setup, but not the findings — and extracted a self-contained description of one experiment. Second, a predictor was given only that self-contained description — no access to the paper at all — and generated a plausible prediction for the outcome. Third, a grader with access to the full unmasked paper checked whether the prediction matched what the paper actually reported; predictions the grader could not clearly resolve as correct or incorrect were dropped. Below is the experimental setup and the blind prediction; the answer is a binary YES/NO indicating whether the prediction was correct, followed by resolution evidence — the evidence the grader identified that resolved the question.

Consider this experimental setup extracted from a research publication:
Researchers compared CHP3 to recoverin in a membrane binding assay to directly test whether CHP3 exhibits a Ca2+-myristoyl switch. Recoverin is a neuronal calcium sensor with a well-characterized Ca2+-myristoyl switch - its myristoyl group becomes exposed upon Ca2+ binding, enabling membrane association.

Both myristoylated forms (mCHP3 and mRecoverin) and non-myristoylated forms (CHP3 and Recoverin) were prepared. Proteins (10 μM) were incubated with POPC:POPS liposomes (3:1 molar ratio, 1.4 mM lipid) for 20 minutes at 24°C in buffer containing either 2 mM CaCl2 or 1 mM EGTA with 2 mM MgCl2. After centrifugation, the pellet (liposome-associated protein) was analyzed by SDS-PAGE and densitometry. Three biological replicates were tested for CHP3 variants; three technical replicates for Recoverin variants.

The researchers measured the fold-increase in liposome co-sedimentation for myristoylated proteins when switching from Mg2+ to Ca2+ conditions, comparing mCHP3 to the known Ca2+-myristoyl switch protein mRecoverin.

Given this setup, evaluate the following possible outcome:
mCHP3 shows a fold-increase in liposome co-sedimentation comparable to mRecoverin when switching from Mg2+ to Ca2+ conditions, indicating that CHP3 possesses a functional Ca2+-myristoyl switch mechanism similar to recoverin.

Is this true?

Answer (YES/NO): NO